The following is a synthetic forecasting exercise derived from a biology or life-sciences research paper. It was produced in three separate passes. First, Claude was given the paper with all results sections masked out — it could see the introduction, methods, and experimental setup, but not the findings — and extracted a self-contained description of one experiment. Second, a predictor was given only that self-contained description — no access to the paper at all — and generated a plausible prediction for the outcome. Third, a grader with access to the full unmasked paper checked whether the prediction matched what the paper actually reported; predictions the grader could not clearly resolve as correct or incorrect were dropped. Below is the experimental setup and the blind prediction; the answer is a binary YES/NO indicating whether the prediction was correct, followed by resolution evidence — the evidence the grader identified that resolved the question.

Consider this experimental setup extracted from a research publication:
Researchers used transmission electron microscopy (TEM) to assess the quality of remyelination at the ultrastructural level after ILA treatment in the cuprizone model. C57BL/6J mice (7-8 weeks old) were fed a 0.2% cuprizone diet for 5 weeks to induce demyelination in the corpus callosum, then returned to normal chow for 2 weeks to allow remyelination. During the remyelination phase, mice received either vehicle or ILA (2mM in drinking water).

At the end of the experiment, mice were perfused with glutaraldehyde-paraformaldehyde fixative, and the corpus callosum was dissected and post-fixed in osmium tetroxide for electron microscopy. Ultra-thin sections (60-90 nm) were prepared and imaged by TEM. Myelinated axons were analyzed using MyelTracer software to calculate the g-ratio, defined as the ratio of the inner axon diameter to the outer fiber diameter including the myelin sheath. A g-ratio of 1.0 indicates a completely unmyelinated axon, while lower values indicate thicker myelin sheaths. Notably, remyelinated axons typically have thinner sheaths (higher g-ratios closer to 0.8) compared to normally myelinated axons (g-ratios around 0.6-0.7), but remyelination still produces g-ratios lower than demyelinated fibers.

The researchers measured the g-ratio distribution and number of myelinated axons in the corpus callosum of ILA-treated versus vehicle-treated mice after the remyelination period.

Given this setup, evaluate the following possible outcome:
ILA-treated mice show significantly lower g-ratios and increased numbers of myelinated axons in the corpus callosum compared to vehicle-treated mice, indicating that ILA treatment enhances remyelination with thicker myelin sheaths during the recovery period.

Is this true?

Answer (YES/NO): YES